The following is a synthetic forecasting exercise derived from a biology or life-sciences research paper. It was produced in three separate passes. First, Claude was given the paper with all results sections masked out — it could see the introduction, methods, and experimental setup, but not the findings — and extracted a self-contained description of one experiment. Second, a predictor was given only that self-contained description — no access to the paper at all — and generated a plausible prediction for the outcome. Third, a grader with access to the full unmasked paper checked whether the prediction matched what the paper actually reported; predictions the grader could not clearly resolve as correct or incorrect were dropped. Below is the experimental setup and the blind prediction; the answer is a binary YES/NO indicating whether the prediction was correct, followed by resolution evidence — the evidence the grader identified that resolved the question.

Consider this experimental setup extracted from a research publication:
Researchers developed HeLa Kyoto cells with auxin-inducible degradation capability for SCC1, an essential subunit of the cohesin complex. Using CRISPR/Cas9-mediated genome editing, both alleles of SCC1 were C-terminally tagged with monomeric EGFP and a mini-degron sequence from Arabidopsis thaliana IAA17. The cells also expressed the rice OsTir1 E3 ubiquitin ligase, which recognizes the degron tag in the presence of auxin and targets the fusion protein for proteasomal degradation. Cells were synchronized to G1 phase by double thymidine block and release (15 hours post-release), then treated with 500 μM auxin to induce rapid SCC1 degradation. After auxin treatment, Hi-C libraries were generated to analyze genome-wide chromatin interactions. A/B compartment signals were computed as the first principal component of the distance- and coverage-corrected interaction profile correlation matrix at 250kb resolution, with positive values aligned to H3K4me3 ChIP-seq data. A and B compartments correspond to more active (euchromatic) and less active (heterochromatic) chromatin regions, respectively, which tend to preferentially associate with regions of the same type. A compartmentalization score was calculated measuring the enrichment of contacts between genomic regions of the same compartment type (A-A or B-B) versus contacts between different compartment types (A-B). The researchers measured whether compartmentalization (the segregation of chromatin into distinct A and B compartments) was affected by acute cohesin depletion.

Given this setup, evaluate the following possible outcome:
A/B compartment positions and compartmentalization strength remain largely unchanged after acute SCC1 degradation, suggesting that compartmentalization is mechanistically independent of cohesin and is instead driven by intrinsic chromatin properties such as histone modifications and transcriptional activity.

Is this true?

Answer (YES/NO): NO